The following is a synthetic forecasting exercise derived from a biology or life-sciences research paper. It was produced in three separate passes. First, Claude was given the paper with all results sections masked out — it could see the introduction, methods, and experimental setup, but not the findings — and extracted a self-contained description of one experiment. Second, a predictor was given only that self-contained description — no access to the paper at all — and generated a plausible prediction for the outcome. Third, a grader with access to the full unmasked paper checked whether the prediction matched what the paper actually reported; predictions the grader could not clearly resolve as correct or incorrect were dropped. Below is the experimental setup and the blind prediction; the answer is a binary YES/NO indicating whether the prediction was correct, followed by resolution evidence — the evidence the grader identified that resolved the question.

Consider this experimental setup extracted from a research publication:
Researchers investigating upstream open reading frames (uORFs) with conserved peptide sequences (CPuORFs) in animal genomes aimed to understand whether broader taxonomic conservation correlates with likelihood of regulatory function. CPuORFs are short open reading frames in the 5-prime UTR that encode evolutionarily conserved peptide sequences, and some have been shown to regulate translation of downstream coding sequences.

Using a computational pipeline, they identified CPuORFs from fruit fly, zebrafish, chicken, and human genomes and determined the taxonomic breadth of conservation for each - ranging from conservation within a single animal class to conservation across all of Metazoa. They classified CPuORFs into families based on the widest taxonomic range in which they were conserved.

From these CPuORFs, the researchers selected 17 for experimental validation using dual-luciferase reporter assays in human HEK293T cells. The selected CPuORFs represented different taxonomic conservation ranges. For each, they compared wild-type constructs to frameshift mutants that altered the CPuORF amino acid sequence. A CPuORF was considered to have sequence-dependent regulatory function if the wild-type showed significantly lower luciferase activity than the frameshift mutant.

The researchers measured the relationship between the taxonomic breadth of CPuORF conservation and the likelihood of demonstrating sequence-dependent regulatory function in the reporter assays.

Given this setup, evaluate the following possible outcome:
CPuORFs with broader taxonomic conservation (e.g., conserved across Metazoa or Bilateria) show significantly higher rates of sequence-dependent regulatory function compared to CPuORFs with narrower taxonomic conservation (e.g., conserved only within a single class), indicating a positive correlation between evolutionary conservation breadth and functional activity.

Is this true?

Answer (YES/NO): NO